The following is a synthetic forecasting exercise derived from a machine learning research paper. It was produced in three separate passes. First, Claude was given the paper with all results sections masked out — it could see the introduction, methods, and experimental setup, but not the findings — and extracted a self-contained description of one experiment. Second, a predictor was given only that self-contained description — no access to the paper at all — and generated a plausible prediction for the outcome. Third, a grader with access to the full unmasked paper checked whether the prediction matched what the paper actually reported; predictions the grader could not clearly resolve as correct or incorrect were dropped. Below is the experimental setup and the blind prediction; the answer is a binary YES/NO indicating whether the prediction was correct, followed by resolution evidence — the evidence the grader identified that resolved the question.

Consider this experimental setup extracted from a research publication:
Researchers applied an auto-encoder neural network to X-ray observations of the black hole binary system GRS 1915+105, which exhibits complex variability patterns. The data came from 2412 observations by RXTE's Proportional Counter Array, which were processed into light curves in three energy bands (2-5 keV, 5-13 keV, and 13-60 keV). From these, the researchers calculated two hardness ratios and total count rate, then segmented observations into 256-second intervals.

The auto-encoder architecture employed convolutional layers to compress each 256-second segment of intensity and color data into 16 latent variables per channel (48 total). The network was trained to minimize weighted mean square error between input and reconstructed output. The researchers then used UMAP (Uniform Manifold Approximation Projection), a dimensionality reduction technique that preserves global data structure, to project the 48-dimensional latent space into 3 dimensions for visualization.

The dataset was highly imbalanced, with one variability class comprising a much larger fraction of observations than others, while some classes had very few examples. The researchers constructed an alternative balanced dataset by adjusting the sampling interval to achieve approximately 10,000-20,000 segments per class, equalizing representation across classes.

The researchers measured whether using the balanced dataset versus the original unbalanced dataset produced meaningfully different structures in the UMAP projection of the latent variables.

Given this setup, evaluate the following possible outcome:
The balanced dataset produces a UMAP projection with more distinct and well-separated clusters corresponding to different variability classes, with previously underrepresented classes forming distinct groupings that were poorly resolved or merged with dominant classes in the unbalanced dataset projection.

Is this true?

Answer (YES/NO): NO